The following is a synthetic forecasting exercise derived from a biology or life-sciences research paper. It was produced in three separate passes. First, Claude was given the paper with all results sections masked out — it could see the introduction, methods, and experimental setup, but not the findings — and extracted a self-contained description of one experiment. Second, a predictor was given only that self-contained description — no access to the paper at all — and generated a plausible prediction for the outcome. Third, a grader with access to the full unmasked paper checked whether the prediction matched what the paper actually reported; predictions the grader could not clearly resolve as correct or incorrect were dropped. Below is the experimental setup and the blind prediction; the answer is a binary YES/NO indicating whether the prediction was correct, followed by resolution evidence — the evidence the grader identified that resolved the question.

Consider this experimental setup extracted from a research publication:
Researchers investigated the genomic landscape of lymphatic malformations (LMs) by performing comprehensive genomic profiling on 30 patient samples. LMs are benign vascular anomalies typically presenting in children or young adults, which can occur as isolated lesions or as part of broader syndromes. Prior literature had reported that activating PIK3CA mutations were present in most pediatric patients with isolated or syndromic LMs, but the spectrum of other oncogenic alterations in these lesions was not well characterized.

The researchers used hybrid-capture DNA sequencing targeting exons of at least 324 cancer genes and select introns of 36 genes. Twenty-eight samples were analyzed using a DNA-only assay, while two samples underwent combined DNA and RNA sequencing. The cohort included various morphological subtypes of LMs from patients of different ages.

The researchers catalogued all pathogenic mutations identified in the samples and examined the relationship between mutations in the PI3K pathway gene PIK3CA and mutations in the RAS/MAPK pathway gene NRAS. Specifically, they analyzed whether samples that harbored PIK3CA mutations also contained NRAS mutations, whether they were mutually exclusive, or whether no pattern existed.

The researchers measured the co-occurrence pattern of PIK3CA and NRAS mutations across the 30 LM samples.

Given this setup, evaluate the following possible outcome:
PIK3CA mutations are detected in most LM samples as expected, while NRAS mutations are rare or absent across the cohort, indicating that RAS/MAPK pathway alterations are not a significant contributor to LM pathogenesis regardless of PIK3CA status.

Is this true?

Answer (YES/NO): NO